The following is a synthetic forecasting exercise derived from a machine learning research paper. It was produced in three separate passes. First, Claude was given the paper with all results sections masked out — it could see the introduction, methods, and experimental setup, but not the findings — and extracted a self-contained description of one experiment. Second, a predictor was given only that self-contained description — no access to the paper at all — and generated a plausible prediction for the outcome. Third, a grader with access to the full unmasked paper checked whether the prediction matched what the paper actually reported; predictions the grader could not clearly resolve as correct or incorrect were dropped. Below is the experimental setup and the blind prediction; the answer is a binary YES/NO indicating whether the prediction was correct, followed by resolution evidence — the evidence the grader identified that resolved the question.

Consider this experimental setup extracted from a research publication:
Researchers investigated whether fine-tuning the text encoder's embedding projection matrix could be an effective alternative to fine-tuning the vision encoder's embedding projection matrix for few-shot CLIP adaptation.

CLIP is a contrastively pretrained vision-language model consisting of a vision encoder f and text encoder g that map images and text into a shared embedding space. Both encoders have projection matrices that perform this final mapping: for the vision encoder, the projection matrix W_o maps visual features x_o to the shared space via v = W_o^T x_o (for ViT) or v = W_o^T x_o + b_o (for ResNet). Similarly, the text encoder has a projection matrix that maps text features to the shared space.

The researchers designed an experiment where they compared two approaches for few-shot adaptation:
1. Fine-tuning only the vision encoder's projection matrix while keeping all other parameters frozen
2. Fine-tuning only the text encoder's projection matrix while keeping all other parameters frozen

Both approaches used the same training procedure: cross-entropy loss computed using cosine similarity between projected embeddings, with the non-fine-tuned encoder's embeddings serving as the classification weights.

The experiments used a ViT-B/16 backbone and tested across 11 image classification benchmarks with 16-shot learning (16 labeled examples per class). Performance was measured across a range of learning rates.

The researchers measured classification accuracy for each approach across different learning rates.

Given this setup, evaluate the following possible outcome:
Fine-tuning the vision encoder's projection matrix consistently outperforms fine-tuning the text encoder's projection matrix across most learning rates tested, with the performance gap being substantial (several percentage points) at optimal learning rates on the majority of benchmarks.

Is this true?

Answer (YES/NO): NO